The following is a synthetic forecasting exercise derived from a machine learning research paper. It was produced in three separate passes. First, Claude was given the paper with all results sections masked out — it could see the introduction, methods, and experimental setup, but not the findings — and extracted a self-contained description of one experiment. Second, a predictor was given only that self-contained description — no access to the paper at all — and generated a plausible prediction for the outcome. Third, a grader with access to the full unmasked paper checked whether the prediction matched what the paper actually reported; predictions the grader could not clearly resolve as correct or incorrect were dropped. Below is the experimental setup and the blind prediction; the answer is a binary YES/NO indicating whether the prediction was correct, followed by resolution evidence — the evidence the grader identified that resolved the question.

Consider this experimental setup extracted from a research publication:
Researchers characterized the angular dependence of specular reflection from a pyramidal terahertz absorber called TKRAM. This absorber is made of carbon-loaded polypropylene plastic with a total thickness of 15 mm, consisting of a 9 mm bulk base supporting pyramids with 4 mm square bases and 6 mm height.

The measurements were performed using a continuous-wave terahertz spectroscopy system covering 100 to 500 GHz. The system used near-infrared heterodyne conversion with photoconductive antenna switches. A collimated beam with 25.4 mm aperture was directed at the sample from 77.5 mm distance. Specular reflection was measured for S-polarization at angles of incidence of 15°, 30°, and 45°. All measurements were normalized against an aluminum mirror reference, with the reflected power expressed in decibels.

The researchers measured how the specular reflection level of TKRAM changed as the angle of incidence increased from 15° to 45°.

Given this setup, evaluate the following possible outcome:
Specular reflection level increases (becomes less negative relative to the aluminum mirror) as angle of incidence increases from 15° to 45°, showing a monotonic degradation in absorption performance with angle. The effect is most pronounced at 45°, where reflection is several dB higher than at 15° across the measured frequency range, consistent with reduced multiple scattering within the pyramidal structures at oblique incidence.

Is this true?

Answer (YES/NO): NO